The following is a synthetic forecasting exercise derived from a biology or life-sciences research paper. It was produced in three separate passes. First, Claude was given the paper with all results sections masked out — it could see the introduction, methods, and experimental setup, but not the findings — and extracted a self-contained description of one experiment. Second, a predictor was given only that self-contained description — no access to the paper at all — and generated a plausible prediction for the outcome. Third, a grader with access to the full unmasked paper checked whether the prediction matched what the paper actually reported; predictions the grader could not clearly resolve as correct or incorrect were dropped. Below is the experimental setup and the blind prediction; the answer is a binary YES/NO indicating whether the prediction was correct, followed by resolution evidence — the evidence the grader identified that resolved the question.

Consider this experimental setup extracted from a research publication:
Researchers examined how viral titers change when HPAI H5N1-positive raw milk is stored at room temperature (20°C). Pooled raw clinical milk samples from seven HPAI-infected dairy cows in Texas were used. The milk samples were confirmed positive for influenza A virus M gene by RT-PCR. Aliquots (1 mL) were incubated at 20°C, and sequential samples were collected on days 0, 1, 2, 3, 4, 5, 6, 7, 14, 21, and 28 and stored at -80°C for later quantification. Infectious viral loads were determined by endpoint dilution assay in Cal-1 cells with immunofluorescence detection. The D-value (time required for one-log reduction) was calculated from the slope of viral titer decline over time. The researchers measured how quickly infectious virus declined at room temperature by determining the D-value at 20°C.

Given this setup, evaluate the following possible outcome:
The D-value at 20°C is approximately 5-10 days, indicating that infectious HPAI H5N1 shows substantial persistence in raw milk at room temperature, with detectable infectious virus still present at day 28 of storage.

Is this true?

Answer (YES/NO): NO